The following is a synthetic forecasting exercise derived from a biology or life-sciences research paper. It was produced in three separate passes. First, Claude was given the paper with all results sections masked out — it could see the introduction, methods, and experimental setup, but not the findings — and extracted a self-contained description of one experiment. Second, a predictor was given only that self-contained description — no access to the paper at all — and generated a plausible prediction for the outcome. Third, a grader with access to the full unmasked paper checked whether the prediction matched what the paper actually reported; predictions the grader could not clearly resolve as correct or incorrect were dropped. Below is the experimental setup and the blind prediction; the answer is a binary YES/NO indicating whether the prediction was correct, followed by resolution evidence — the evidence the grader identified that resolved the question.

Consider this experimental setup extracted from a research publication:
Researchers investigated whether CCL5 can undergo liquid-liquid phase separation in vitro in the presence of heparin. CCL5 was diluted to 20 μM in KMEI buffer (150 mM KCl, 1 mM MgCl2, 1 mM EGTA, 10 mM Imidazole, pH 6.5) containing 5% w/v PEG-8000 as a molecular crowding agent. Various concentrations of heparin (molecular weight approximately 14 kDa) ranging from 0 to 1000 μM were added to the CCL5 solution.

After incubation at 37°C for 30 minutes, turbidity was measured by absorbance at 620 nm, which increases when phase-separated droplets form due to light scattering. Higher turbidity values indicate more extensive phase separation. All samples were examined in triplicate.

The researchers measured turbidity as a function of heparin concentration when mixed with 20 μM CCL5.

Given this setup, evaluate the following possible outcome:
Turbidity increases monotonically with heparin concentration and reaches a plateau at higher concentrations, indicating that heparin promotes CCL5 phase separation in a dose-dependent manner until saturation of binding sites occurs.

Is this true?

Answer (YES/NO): NO